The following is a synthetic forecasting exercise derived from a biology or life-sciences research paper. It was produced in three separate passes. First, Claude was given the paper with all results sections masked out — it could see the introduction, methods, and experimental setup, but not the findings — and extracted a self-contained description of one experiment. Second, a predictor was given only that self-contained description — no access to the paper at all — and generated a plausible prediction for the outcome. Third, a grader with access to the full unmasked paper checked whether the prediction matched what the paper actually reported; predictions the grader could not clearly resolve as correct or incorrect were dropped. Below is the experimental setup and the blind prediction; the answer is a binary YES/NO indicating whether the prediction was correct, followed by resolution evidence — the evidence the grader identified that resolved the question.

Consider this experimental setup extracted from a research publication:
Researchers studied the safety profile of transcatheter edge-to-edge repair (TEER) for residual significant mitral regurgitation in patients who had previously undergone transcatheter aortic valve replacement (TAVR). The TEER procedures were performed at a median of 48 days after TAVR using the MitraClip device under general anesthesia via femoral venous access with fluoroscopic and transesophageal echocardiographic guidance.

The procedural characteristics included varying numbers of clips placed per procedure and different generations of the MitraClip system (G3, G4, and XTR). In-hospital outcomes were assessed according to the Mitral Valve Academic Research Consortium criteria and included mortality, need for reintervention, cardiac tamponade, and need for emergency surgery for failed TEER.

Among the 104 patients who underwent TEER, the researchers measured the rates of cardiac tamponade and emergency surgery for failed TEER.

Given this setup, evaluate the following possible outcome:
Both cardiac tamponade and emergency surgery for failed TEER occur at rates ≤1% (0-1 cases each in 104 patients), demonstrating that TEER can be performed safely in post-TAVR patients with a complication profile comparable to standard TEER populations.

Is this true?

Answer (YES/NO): YES